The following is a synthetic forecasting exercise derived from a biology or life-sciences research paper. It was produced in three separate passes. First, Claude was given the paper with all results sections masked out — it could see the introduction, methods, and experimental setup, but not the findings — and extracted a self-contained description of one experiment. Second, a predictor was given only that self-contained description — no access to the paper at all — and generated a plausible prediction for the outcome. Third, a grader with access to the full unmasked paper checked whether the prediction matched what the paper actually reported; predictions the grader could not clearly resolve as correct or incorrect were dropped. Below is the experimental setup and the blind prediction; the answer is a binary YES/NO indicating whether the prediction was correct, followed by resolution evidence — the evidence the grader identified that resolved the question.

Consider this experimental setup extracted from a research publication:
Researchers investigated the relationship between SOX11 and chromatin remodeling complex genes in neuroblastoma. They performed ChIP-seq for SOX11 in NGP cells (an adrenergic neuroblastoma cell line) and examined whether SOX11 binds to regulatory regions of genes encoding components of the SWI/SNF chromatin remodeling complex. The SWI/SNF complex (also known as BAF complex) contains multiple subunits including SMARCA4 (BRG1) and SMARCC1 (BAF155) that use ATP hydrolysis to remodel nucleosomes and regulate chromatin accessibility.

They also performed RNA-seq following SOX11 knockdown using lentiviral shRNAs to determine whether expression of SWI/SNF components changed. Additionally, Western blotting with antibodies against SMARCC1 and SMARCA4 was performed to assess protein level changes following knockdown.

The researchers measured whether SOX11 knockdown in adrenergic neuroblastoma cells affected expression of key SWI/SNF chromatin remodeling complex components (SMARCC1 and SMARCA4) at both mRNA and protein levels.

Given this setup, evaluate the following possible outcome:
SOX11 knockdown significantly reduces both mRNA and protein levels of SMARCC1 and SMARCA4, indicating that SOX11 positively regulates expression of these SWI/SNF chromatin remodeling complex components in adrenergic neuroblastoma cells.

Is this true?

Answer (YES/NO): NO